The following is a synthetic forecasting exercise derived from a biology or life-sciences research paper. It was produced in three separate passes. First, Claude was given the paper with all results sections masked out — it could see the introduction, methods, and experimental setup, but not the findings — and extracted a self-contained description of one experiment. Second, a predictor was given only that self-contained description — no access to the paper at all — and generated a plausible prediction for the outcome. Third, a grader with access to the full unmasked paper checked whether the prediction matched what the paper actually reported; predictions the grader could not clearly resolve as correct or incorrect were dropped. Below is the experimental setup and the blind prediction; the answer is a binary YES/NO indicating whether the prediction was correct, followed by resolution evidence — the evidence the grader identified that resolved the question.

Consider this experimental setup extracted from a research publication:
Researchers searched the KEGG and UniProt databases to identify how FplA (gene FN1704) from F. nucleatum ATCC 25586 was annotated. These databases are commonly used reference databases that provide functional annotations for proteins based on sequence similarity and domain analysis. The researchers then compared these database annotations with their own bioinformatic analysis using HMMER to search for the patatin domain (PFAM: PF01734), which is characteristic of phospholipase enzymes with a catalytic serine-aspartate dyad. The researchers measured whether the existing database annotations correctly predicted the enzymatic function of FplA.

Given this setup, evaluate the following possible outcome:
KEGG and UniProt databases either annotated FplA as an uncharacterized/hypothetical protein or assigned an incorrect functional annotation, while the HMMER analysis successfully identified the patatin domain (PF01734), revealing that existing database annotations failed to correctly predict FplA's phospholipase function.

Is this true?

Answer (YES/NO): YES